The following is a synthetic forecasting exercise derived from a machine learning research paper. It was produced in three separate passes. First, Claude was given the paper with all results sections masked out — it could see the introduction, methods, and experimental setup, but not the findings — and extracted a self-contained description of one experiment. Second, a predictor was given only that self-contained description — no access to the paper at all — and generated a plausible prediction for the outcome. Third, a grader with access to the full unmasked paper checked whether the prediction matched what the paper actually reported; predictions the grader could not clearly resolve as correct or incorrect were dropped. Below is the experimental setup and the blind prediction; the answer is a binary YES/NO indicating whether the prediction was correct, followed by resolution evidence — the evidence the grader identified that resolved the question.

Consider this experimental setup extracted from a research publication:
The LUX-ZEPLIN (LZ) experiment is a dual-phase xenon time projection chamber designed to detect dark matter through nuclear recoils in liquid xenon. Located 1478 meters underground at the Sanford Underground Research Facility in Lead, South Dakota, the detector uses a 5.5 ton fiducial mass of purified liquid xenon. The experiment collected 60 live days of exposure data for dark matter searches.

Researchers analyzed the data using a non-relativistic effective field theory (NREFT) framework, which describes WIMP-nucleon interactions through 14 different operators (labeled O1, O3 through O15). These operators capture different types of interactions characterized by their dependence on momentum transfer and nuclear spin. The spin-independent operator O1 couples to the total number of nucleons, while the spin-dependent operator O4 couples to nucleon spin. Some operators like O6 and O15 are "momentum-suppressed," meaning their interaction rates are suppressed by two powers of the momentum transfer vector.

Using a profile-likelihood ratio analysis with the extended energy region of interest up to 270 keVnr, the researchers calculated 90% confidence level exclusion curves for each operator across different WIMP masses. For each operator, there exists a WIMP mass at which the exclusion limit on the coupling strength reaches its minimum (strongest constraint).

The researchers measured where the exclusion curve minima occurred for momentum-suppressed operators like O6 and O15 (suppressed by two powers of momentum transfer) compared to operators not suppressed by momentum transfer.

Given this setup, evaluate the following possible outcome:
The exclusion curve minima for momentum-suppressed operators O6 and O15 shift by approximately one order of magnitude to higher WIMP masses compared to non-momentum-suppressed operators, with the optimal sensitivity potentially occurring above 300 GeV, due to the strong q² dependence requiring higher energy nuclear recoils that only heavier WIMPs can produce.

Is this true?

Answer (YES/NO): NO